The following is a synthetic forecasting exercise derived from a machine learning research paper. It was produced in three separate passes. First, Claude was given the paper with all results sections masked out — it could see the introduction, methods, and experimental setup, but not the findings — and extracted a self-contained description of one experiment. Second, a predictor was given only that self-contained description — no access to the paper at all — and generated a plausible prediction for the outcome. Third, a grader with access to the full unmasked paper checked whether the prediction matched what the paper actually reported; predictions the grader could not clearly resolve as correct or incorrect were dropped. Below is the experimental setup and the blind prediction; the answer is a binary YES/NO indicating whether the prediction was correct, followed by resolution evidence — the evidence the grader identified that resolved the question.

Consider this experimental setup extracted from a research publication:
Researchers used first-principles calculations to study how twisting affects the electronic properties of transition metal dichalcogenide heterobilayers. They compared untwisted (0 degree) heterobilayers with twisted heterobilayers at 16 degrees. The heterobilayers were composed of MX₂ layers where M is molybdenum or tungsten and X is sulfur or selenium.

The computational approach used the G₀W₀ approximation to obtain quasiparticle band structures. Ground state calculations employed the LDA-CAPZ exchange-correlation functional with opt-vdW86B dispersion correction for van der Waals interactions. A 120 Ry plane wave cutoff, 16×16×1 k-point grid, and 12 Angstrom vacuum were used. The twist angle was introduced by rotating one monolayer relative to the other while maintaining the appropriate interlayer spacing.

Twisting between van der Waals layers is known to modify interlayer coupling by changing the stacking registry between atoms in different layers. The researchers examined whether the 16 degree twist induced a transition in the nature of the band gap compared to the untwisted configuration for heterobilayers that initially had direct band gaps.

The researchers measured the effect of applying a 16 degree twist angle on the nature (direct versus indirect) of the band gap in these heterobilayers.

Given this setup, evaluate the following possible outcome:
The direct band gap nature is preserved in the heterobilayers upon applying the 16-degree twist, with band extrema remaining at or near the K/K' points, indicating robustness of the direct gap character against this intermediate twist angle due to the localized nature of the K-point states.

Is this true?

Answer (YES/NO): NO